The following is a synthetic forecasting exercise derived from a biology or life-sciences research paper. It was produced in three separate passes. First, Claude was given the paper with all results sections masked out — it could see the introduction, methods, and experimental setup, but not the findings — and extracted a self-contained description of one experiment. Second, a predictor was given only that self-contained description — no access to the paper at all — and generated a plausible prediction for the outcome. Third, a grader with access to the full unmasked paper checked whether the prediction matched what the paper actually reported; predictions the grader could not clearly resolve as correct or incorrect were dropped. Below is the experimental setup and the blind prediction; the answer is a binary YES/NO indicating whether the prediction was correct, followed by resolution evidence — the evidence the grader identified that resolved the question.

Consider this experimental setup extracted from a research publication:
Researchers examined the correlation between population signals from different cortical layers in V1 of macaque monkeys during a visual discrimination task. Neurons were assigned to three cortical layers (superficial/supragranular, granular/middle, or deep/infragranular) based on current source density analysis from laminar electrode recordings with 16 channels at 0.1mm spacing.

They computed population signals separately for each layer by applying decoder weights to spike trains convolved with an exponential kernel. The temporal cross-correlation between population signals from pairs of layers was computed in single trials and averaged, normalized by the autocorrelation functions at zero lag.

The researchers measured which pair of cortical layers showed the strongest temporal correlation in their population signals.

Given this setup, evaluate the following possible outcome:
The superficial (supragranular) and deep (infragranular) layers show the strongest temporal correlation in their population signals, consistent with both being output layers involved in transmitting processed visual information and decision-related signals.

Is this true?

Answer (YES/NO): NO